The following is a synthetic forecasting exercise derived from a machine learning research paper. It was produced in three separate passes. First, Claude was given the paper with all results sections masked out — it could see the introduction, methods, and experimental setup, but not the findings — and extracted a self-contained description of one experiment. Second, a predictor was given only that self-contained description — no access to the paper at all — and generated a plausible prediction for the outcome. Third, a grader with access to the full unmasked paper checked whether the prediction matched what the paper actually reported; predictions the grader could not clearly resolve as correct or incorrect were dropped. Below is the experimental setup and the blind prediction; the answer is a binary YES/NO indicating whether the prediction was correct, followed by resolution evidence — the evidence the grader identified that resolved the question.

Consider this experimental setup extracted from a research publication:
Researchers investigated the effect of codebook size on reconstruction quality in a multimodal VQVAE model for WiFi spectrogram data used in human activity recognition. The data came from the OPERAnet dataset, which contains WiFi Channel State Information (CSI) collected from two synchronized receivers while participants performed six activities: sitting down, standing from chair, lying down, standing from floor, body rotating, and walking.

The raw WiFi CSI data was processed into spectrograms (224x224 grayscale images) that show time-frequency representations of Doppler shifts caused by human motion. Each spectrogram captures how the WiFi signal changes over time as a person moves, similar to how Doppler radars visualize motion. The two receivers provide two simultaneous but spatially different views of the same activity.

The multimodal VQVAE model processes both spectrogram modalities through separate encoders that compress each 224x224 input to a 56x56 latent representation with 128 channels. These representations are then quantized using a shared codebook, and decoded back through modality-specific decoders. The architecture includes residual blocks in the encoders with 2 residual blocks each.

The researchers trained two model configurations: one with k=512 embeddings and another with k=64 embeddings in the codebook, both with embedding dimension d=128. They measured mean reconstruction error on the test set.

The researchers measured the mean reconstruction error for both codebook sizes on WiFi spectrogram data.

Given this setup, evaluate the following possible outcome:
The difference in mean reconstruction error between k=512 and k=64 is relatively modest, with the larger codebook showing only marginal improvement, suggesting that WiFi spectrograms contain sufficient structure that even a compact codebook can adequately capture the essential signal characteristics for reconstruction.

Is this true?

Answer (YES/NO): NO